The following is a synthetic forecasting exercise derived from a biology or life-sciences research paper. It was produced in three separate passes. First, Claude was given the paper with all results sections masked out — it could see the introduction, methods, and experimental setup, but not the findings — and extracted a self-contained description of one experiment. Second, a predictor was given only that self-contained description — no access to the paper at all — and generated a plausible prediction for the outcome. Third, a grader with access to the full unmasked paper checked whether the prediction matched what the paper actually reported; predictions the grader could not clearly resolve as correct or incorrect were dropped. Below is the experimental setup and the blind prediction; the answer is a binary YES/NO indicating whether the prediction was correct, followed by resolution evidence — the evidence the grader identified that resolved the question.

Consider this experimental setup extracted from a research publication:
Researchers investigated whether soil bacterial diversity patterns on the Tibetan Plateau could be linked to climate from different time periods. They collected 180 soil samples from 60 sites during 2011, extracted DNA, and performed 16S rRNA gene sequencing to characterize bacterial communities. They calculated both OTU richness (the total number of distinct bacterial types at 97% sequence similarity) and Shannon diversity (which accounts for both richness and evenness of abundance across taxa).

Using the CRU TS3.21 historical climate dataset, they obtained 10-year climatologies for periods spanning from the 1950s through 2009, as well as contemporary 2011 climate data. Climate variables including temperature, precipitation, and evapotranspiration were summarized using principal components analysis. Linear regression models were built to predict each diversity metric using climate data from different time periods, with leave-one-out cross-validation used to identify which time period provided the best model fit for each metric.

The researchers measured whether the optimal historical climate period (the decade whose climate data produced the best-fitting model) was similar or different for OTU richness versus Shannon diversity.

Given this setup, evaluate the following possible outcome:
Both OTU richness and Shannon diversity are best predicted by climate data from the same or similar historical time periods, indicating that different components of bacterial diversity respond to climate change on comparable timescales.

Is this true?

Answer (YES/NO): YES